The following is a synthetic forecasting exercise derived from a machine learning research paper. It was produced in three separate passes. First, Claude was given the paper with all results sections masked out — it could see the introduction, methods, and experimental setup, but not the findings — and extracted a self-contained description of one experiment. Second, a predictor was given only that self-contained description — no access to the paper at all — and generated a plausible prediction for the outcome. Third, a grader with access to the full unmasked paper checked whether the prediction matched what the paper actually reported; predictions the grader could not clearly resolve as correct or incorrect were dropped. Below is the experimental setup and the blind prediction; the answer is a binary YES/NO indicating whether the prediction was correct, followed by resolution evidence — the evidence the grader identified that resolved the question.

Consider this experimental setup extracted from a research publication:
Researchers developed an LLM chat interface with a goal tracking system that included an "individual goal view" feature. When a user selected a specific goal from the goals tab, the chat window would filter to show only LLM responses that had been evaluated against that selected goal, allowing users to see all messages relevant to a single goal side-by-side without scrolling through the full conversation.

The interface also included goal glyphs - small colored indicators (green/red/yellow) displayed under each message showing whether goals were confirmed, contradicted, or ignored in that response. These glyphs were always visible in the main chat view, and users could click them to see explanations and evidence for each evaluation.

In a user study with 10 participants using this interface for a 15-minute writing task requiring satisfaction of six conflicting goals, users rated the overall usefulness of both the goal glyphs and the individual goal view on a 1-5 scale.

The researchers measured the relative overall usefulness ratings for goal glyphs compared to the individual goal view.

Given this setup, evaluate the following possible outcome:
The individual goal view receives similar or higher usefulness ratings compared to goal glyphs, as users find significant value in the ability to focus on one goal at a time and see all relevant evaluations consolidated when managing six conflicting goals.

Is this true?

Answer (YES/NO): NO